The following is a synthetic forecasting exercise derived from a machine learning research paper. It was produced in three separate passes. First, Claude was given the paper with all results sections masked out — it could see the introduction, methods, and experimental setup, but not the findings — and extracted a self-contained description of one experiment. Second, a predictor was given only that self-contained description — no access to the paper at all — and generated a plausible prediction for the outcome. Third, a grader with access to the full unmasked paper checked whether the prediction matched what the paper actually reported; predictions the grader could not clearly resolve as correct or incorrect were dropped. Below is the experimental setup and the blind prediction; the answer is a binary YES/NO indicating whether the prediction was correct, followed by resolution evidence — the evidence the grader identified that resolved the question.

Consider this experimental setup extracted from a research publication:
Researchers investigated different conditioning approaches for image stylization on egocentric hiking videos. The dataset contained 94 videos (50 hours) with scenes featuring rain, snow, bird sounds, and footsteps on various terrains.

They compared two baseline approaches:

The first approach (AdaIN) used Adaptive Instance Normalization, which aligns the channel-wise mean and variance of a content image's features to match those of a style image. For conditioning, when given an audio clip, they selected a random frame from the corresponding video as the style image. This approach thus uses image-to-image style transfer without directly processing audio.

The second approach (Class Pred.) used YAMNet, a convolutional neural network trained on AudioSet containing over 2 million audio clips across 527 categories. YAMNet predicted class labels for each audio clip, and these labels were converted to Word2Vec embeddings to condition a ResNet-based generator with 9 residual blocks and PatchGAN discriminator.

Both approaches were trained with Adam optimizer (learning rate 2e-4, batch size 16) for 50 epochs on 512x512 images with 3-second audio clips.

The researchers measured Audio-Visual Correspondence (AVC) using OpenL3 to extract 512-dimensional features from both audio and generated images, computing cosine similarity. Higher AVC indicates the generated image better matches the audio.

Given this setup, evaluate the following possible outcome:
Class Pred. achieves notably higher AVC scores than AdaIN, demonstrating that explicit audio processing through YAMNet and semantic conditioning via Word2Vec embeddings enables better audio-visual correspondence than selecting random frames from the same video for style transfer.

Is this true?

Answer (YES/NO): NO